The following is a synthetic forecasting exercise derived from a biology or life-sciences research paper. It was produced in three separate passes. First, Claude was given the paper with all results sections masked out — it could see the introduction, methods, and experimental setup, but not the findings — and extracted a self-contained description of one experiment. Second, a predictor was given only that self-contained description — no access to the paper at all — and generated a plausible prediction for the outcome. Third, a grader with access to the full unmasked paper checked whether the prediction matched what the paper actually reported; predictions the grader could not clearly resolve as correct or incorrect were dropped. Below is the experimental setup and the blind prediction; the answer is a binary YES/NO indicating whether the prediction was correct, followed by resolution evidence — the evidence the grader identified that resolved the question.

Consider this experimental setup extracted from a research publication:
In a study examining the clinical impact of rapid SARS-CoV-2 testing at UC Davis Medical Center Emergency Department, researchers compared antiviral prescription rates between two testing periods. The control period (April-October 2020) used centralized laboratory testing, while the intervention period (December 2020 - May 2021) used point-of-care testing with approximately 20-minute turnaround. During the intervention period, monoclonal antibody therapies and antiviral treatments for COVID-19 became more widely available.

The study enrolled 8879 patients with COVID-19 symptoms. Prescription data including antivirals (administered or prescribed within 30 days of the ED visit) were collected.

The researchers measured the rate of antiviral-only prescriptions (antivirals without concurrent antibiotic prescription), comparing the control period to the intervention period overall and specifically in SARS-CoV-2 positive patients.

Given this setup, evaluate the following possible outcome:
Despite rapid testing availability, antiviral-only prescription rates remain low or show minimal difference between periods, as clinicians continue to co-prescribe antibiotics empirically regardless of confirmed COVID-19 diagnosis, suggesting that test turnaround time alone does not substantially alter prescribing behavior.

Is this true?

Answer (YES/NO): NO